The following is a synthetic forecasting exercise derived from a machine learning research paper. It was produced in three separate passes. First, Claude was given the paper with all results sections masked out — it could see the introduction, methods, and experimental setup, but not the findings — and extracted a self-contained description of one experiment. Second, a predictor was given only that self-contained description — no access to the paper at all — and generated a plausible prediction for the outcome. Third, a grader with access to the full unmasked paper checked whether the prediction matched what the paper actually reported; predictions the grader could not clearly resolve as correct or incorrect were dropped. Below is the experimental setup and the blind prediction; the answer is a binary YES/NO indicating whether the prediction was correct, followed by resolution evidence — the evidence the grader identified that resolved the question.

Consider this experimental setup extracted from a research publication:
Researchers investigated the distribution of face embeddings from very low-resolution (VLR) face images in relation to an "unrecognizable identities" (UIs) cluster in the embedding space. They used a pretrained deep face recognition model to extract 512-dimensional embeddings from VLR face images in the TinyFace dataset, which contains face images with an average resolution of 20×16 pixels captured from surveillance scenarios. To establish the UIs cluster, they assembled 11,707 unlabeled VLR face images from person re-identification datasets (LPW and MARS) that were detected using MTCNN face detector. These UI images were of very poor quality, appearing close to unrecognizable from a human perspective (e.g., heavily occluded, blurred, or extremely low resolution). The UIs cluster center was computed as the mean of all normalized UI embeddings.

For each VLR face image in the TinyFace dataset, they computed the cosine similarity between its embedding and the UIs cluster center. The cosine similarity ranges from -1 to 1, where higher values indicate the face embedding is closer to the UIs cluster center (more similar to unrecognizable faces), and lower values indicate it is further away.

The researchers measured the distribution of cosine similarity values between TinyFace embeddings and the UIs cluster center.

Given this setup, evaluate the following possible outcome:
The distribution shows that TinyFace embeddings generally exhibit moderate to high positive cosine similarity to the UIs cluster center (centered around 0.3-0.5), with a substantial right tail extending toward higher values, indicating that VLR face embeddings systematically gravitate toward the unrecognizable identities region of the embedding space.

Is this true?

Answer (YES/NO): NO